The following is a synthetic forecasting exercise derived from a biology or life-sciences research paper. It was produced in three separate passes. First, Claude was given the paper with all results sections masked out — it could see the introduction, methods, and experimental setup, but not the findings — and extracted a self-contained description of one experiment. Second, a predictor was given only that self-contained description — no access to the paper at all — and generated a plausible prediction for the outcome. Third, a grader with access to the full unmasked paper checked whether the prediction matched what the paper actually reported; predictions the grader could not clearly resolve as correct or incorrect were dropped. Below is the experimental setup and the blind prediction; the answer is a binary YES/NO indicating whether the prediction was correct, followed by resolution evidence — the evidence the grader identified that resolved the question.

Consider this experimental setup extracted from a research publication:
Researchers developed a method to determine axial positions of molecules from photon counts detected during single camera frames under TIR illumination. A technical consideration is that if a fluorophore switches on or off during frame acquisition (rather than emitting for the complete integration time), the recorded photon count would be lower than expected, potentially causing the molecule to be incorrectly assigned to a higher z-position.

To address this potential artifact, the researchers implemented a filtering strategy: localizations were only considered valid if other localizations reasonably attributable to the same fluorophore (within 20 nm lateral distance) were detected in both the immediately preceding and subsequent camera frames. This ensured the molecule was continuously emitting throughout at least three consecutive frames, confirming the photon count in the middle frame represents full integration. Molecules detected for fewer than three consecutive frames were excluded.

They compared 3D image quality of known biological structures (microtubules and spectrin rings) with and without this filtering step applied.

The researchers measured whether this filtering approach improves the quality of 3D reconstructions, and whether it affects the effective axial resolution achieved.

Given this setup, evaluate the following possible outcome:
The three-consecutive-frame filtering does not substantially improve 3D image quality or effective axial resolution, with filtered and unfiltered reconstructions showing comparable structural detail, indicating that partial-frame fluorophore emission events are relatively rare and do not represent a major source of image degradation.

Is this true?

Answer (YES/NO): NO